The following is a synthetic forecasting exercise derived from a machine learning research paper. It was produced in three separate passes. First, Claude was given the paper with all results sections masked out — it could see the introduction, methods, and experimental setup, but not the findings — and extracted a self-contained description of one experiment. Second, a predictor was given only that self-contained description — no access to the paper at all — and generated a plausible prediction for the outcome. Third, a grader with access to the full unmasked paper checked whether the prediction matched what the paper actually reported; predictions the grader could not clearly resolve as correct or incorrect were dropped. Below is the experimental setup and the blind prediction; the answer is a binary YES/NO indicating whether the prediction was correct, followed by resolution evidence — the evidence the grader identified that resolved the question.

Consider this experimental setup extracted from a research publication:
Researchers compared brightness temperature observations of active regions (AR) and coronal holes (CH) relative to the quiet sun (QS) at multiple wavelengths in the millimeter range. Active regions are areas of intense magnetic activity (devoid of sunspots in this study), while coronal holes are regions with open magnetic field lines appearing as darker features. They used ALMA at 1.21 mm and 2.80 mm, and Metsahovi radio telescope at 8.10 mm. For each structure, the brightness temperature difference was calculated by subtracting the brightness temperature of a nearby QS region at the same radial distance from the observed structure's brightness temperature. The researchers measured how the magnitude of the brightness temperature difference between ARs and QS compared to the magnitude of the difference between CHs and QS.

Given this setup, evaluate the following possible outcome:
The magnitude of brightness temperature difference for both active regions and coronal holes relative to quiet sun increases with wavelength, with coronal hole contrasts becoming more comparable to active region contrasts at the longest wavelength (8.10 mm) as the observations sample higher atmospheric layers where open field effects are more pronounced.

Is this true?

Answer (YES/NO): NO